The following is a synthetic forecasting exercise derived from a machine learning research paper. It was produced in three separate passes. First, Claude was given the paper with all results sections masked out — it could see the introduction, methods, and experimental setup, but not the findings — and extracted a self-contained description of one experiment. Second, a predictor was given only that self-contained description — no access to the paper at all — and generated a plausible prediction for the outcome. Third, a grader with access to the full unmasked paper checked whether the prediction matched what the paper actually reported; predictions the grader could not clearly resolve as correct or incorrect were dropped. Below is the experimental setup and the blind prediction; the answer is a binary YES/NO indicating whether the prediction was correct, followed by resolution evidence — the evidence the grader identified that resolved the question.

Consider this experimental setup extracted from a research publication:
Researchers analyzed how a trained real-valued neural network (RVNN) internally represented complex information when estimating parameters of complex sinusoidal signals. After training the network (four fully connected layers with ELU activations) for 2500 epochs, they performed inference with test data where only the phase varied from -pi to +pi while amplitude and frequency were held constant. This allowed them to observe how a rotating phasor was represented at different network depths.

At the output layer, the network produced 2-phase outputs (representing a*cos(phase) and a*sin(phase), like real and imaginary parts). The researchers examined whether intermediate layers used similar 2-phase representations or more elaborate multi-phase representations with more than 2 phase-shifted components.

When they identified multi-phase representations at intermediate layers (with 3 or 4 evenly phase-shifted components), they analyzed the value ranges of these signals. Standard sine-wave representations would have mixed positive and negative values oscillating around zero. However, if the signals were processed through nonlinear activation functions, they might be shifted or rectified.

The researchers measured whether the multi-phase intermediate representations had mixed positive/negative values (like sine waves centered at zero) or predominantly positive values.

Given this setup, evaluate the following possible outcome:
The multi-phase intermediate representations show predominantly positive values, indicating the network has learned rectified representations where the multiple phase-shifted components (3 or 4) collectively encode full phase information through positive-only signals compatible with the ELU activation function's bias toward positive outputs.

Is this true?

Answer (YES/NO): YES